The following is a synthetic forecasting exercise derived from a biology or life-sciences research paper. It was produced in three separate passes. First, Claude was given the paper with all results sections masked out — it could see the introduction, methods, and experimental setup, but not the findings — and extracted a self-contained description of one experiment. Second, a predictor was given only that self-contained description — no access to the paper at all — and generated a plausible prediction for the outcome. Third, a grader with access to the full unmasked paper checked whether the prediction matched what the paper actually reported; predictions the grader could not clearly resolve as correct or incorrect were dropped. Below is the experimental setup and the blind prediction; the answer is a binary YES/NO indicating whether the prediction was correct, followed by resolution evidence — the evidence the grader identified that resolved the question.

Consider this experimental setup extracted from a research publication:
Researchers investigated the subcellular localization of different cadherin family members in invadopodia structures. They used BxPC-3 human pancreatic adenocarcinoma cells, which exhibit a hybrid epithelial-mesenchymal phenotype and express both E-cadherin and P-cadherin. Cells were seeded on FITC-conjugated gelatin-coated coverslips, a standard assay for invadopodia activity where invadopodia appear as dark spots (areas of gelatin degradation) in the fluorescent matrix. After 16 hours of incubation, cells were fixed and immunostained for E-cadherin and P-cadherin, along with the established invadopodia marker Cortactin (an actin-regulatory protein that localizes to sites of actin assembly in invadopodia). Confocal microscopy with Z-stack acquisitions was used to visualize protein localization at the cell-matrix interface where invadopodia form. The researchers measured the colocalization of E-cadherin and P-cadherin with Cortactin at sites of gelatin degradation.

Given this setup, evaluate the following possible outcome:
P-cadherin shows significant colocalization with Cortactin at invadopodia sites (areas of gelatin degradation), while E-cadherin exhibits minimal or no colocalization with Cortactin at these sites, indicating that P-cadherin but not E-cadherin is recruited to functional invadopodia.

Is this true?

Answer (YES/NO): NO